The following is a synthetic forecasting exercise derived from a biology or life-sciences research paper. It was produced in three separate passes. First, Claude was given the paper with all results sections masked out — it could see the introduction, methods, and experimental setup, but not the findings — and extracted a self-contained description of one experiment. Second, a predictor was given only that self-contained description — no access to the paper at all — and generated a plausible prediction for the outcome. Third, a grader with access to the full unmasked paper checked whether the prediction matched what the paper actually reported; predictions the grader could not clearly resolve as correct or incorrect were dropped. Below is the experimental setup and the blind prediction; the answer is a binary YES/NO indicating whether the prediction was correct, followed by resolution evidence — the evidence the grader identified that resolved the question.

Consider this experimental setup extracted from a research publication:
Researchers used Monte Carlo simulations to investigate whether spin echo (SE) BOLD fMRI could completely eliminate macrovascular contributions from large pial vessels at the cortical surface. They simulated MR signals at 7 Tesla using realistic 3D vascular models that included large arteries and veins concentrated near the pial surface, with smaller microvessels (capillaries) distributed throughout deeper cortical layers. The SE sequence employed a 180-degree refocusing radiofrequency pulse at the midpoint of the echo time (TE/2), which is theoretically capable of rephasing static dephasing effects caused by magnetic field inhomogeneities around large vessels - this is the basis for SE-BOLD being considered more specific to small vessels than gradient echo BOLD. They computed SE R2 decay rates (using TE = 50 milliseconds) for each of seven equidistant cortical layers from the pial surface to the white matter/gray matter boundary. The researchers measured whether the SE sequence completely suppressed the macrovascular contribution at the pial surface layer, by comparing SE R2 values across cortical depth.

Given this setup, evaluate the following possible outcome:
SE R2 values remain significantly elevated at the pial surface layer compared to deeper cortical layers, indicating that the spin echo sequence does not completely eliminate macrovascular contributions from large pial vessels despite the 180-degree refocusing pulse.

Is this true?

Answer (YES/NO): YES